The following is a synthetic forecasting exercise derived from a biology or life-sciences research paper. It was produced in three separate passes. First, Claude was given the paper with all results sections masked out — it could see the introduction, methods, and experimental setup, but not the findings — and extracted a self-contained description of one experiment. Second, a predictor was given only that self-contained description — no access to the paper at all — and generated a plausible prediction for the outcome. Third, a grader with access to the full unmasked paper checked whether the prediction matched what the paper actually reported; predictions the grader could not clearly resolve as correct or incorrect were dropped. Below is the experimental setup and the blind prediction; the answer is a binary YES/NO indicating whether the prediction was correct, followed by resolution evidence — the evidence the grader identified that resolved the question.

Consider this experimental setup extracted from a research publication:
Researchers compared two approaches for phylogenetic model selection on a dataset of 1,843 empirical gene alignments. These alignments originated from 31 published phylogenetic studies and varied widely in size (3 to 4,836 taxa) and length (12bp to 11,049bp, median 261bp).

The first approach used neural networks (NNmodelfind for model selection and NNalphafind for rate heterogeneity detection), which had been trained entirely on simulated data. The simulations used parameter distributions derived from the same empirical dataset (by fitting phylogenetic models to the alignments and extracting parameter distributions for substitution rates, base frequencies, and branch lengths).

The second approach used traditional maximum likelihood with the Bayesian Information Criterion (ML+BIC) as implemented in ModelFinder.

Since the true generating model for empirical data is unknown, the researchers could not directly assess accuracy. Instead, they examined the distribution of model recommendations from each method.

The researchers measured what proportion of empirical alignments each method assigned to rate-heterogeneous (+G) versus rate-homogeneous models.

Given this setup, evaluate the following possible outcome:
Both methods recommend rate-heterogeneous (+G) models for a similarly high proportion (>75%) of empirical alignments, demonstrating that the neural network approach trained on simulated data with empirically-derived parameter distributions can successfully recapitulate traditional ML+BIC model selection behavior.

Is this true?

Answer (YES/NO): NO